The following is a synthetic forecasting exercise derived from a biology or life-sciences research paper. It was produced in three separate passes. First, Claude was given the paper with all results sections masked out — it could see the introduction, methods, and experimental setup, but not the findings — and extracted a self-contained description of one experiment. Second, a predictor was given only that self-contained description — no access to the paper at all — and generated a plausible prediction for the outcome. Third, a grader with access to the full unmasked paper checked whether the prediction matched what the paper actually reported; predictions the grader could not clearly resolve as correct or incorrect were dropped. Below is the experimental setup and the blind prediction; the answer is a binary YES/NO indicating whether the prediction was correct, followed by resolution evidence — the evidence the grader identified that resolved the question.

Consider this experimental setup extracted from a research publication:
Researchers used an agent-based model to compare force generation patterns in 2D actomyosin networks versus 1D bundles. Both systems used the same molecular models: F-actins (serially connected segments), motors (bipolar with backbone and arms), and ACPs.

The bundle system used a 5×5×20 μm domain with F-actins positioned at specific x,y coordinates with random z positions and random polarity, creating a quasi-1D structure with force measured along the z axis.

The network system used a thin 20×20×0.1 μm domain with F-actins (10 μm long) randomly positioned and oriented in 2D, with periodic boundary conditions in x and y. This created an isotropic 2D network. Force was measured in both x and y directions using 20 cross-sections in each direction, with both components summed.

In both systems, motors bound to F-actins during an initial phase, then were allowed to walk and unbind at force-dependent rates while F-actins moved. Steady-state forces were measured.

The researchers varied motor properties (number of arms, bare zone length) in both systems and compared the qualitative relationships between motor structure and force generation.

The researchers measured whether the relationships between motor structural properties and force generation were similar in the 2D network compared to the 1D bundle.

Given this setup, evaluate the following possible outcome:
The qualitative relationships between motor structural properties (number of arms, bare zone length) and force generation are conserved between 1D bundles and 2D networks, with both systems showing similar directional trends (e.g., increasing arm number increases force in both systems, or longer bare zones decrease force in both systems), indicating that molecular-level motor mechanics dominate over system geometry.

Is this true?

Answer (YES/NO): YES